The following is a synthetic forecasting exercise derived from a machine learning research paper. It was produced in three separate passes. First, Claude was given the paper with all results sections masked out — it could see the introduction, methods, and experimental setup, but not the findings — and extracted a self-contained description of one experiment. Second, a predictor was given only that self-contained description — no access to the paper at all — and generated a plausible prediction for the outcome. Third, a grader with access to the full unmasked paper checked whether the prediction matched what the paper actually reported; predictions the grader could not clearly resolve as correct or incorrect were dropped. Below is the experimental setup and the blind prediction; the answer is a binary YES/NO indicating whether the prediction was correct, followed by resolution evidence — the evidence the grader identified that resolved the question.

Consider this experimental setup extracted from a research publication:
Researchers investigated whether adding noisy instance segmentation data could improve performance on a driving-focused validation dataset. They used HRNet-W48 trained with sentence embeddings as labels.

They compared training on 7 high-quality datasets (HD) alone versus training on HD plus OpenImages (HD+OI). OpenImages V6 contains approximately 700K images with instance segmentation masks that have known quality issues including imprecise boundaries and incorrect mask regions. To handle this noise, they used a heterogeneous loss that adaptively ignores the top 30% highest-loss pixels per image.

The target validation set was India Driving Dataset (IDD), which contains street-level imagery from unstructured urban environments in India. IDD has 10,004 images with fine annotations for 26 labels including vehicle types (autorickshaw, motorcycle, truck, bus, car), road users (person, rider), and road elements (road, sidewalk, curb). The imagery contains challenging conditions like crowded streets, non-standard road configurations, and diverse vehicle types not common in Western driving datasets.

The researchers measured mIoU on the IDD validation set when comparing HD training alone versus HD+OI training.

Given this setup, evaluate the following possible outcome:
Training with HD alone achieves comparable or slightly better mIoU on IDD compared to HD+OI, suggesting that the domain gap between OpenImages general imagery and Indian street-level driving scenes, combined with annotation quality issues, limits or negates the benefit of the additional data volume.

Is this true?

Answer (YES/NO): NO